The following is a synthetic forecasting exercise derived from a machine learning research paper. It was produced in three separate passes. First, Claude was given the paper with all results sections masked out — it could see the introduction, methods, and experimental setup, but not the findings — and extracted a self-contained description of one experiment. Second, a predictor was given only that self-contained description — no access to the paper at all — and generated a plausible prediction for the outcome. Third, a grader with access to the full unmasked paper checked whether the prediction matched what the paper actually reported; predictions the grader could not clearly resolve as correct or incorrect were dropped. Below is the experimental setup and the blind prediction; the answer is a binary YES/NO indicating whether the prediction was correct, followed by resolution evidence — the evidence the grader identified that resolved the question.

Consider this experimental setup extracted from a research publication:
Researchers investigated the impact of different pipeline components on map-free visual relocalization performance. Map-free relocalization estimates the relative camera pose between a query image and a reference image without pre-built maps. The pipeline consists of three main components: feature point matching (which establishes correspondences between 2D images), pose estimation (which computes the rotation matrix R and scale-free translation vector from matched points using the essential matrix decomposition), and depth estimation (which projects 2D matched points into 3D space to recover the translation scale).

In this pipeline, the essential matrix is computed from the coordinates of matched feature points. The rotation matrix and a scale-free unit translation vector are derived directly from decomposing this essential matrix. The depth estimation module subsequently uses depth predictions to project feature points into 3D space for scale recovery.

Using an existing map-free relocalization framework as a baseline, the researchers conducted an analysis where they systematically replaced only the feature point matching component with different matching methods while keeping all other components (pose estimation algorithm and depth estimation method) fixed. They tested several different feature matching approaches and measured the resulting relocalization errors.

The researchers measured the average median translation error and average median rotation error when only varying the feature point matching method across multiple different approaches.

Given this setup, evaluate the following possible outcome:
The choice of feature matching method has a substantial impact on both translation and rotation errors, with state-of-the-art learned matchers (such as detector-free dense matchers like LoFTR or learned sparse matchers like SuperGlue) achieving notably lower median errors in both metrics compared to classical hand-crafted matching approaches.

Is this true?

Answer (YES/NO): YES